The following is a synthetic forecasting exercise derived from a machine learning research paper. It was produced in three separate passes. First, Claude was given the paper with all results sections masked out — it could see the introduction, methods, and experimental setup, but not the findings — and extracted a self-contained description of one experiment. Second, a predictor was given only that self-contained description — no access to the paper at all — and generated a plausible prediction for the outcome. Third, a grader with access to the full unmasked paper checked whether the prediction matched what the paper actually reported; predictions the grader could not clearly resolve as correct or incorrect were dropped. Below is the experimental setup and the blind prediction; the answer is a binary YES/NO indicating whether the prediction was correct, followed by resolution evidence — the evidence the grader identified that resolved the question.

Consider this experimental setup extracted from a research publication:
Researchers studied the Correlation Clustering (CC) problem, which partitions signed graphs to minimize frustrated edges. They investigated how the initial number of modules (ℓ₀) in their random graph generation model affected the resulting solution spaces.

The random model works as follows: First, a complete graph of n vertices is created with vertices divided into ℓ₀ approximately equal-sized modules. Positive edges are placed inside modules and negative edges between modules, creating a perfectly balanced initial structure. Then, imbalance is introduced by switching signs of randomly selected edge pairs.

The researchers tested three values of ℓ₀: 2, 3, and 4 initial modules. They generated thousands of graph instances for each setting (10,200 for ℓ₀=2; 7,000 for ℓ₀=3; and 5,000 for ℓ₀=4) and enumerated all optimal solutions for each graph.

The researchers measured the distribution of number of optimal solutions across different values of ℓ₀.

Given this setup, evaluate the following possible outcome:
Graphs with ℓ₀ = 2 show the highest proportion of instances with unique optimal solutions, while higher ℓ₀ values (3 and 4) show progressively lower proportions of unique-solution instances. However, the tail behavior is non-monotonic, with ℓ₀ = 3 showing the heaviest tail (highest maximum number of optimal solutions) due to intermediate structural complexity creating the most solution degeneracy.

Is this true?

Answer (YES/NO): NO